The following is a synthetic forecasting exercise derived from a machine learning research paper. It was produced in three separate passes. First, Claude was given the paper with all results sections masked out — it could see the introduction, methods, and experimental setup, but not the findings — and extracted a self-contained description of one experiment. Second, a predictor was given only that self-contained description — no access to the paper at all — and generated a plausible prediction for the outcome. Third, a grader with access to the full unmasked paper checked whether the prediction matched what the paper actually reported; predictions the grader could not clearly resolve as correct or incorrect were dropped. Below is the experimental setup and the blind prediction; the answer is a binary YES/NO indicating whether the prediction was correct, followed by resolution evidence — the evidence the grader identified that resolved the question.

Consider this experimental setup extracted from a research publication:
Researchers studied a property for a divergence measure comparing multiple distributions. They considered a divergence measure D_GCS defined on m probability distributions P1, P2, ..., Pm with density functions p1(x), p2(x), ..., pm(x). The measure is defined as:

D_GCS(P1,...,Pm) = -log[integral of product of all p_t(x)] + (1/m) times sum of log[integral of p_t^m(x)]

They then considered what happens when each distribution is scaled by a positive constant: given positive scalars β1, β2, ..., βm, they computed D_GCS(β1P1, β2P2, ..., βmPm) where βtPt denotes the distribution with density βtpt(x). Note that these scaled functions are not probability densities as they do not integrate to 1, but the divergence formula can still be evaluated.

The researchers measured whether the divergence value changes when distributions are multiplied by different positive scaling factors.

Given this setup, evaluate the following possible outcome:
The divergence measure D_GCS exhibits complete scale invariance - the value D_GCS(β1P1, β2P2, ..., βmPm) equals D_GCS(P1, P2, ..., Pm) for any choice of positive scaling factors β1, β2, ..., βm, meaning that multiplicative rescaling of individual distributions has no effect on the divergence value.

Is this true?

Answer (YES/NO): YES